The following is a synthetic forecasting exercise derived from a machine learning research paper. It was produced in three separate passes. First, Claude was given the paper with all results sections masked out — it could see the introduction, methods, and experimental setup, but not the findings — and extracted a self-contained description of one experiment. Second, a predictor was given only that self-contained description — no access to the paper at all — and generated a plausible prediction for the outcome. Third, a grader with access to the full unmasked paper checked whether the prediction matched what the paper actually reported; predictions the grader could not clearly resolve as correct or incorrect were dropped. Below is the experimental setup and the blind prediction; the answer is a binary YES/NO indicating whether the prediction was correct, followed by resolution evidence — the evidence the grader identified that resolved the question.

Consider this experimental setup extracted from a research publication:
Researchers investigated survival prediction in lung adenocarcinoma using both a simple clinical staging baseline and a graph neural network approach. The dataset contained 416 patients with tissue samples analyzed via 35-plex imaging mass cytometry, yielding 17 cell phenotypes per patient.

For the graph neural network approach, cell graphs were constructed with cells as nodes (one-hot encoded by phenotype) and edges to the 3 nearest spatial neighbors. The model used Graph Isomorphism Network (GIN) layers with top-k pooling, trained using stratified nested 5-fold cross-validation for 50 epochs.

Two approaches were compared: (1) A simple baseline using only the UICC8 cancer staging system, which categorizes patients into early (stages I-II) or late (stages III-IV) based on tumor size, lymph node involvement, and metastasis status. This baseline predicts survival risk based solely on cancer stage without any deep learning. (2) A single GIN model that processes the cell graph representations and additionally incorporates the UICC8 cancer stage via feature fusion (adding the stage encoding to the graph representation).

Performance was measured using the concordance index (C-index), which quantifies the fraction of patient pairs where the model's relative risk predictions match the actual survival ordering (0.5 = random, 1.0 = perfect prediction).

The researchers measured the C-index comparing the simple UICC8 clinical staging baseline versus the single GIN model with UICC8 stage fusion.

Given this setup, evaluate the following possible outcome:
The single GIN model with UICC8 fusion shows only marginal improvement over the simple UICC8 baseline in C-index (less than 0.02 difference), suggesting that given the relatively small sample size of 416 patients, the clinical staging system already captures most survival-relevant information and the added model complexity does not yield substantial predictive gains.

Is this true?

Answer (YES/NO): NO